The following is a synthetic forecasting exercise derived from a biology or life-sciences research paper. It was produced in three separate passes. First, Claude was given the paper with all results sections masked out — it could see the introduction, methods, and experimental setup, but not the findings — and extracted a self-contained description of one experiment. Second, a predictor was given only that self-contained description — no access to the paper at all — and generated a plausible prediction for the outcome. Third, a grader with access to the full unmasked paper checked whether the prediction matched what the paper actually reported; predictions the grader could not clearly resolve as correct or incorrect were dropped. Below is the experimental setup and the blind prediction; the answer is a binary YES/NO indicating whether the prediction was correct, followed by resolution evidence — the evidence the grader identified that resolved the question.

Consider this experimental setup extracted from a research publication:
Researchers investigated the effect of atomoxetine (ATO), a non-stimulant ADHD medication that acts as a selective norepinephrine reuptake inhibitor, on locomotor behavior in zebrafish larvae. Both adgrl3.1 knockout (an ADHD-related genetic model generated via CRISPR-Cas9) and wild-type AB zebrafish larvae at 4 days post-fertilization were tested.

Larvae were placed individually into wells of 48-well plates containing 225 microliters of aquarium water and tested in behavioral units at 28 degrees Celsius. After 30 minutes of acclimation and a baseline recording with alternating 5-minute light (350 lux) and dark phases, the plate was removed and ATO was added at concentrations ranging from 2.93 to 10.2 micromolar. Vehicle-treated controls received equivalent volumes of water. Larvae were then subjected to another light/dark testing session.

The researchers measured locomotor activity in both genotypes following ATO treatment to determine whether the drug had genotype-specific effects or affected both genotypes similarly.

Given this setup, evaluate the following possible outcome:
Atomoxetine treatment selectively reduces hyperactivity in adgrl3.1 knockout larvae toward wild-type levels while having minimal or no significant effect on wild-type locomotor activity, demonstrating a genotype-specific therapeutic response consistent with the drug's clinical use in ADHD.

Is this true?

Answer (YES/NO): NO